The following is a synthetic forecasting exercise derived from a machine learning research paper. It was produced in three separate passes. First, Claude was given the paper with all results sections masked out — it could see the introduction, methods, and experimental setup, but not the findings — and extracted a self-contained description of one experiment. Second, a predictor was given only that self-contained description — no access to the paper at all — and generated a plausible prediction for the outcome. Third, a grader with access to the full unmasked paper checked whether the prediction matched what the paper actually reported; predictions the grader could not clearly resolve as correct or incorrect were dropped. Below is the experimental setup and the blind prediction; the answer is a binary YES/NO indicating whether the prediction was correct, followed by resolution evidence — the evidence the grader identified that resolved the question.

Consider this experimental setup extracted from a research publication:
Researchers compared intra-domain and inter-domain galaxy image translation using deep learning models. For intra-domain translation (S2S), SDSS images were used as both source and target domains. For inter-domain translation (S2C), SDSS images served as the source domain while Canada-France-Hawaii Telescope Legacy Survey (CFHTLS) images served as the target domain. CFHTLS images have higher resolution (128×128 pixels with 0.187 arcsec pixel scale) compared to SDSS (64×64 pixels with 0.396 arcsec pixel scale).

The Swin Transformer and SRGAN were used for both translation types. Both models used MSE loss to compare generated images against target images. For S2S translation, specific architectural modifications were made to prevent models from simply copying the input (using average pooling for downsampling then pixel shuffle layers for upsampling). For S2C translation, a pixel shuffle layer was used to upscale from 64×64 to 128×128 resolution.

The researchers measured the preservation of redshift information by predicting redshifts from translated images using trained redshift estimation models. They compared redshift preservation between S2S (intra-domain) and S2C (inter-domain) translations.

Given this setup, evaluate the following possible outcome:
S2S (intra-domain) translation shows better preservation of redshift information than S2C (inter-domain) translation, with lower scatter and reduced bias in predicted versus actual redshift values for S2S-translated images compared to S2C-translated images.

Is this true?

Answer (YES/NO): NO